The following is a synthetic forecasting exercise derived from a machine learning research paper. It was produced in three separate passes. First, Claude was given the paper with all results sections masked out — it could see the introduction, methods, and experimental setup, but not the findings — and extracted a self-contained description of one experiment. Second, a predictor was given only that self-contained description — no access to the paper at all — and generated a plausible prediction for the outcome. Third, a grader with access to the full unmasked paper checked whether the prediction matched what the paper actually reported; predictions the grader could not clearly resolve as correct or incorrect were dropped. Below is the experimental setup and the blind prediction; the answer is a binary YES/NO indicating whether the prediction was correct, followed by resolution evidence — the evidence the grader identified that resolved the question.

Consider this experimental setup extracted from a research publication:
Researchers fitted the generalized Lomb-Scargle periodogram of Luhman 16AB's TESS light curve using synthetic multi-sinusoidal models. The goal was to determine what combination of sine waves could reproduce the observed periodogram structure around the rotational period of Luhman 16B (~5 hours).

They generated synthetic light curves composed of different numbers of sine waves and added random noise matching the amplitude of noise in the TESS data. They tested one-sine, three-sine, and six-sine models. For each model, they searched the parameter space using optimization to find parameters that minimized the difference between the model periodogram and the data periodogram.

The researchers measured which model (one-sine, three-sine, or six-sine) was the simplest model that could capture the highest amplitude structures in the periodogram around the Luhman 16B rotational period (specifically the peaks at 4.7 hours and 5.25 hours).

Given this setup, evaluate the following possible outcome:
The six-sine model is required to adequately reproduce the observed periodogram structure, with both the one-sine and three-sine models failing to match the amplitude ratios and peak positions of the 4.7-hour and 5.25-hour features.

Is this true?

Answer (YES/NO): NO